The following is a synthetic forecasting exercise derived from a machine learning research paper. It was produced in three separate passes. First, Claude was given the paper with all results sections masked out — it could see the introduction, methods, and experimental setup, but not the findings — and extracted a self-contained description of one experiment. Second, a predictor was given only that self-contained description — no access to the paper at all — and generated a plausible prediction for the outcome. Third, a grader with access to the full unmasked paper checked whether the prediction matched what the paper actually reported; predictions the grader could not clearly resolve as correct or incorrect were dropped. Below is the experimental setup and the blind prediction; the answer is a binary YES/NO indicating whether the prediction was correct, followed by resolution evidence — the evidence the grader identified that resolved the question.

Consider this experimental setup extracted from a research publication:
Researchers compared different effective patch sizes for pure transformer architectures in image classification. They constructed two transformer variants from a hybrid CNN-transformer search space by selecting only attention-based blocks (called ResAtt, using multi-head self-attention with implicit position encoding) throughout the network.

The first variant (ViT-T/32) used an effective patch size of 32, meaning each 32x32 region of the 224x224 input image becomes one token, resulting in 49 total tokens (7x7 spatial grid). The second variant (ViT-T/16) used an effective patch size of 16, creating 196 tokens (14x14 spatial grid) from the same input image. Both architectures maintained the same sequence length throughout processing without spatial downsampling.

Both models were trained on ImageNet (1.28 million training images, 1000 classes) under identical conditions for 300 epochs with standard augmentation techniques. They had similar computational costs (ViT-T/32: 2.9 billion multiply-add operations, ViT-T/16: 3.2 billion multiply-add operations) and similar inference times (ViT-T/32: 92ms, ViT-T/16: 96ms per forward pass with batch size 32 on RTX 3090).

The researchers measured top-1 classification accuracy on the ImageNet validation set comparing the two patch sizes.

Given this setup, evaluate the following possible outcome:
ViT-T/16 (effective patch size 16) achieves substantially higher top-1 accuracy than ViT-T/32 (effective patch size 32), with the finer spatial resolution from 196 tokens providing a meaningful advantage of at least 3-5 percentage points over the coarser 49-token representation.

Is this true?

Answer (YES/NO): NO